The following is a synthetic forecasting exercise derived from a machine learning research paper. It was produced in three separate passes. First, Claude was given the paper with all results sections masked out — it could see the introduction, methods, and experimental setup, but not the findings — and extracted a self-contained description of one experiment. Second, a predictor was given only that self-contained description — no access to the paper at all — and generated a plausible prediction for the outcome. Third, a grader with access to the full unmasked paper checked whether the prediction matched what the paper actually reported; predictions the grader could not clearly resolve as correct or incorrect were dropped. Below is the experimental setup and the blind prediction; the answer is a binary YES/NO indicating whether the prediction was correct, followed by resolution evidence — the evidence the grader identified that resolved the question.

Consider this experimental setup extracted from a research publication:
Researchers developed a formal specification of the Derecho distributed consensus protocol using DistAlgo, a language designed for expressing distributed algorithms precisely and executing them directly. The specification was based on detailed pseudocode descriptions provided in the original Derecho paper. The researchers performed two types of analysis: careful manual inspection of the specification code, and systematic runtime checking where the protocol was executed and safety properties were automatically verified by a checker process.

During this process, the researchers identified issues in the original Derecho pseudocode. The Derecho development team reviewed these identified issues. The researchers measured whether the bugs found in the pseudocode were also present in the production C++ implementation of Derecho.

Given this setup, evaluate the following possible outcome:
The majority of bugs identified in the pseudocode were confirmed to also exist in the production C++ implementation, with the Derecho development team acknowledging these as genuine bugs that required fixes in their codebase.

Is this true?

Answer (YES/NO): NO